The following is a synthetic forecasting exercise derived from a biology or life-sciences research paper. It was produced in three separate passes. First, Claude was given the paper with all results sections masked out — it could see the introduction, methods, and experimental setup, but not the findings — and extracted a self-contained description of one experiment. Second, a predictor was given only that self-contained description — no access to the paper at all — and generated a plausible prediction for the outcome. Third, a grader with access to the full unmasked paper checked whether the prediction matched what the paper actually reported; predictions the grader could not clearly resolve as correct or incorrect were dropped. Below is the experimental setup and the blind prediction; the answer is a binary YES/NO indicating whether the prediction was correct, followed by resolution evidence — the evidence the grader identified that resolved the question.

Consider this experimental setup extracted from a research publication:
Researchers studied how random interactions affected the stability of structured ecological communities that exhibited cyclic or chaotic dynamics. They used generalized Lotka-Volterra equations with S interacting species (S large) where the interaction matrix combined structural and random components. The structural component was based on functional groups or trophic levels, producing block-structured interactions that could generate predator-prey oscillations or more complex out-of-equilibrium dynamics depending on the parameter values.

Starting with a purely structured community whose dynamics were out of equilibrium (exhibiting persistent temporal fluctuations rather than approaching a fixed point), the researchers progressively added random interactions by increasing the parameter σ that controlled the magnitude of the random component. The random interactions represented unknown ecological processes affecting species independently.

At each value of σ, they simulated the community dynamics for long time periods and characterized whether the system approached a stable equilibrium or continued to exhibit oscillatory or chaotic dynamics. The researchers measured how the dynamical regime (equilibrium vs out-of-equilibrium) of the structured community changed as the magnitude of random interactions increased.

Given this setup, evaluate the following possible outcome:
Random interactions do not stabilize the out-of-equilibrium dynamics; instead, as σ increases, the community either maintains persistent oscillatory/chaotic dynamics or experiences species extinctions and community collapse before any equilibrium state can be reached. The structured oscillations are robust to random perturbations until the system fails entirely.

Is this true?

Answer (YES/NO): NO